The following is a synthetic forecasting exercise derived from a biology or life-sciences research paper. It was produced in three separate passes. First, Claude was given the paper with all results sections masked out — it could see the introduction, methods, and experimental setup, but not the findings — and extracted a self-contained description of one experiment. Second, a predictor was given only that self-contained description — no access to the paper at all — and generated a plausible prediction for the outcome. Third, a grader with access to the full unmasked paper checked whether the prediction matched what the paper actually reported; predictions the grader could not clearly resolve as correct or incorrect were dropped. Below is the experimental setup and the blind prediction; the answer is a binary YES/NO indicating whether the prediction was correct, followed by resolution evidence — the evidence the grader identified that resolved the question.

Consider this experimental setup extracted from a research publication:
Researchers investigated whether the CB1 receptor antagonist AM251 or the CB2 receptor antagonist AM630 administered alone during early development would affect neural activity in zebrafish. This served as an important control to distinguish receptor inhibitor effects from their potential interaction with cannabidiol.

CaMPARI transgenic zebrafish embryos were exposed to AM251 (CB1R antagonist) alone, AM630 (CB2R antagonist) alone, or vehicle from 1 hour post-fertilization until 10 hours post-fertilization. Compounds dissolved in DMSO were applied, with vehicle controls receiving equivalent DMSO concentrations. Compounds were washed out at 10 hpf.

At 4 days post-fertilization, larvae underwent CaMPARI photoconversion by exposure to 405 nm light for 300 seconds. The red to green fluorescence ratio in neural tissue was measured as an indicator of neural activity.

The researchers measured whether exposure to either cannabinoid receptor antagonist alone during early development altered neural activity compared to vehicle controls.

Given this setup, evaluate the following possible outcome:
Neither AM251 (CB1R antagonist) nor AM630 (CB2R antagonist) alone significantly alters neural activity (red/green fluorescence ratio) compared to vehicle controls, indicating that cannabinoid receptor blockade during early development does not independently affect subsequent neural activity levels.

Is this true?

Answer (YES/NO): YES